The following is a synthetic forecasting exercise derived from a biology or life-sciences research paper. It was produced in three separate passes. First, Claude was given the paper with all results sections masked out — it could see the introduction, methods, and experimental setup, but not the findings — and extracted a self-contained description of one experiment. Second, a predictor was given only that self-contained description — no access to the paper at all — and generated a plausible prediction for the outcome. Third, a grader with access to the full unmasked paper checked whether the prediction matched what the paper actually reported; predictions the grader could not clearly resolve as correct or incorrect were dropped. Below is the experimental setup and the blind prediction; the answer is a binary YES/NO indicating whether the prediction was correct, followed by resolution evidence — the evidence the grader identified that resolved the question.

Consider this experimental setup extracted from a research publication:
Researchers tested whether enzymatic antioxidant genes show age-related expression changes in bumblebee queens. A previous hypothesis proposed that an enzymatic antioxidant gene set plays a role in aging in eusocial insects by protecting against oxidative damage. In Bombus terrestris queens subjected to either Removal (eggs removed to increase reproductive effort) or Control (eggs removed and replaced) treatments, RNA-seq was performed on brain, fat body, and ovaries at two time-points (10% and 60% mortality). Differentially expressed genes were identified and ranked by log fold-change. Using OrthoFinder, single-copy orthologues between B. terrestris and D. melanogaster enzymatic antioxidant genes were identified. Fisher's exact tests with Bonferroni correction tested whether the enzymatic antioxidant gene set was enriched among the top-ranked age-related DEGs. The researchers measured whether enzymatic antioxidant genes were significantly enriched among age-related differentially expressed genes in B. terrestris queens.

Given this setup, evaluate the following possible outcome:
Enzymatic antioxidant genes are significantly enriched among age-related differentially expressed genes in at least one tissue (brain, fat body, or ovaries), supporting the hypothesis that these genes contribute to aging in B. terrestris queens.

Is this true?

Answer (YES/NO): YES